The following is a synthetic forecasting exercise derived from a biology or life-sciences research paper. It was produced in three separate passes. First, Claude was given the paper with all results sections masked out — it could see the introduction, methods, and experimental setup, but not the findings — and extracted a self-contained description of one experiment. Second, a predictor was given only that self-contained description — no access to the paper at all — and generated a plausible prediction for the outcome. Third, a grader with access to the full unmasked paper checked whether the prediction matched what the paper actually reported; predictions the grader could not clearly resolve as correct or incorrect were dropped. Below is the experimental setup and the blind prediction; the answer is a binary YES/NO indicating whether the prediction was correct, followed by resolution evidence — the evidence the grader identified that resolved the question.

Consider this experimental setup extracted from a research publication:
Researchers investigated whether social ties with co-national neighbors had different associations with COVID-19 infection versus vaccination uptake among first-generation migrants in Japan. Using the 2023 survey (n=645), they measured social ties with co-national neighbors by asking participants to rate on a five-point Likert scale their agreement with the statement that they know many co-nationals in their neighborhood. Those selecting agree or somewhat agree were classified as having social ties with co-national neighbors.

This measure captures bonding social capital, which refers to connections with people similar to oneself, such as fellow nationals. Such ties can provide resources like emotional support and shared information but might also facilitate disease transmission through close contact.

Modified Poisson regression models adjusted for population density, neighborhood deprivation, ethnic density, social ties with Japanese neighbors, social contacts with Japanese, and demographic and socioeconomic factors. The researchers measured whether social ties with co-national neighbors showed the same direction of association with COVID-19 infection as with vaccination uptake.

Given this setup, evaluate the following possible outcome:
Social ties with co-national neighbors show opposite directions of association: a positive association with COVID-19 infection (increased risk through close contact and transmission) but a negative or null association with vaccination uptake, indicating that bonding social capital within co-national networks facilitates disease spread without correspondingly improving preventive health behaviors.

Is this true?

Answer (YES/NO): YES